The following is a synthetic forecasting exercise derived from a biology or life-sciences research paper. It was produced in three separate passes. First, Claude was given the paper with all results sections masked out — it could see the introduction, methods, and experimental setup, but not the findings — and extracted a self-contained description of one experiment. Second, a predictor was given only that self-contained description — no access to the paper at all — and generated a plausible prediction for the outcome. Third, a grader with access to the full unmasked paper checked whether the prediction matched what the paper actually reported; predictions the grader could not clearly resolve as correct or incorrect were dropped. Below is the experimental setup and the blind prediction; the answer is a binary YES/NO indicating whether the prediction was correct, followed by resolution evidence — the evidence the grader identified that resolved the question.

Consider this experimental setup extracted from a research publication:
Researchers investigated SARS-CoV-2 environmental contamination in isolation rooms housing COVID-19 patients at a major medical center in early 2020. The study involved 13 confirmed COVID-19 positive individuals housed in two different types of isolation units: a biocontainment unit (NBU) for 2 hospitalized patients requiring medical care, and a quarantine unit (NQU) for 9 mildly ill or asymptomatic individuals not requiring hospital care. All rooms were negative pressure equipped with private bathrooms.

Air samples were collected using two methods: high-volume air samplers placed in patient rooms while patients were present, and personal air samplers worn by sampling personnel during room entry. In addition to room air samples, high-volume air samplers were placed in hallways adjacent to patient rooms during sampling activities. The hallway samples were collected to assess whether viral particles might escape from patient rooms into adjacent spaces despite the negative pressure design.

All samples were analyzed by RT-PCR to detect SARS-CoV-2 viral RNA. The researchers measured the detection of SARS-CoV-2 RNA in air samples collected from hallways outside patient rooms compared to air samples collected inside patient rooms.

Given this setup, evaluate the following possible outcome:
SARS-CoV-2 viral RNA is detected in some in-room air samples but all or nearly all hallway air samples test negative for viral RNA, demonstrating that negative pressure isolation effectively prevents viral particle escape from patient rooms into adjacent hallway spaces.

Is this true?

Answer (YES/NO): NO